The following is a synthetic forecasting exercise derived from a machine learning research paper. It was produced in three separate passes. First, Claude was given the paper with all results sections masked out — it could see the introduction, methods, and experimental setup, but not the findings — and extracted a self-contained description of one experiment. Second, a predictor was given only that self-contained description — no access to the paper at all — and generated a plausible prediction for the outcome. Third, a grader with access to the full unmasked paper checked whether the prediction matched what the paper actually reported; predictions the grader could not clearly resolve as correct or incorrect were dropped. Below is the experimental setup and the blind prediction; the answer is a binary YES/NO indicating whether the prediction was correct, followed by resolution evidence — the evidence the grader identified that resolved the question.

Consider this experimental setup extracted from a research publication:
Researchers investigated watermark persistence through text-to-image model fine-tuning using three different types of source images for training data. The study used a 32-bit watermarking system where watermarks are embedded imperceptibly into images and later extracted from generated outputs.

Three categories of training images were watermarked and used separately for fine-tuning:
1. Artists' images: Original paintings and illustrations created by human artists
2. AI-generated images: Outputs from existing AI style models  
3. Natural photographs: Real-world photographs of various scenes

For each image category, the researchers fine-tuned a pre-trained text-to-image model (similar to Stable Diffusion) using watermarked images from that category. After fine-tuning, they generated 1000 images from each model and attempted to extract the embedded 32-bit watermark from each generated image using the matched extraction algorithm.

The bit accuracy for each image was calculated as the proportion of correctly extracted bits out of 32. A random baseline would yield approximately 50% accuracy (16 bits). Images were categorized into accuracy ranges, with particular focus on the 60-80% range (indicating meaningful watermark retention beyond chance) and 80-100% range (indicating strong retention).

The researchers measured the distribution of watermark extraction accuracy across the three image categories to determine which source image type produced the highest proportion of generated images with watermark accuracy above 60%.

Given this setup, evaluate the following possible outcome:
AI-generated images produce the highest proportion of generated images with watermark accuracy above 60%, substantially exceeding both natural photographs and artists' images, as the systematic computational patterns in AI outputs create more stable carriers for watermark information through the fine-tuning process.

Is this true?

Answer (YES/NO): NO